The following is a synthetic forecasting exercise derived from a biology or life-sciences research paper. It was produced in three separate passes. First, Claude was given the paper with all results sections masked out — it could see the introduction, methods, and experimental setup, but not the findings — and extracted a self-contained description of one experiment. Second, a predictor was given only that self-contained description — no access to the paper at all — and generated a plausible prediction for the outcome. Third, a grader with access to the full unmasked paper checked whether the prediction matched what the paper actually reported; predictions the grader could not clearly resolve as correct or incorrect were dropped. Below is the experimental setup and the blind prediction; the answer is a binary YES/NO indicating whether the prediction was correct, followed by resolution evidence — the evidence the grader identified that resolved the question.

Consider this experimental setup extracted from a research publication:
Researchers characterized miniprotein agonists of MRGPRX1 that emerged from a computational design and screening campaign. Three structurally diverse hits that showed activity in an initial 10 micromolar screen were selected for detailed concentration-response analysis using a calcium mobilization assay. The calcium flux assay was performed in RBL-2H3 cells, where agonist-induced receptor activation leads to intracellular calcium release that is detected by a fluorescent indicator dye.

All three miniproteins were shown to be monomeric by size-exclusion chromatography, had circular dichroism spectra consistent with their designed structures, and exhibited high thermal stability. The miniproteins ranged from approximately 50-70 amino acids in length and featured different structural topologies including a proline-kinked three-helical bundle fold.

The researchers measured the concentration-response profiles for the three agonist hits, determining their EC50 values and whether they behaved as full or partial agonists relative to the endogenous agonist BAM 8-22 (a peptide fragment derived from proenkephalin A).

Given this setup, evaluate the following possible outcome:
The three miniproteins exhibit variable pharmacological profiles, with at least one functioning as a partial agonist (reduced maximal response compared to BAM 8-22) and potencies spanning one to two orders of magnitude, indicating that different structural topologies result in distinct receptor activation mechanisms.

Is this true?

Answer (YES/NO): NO